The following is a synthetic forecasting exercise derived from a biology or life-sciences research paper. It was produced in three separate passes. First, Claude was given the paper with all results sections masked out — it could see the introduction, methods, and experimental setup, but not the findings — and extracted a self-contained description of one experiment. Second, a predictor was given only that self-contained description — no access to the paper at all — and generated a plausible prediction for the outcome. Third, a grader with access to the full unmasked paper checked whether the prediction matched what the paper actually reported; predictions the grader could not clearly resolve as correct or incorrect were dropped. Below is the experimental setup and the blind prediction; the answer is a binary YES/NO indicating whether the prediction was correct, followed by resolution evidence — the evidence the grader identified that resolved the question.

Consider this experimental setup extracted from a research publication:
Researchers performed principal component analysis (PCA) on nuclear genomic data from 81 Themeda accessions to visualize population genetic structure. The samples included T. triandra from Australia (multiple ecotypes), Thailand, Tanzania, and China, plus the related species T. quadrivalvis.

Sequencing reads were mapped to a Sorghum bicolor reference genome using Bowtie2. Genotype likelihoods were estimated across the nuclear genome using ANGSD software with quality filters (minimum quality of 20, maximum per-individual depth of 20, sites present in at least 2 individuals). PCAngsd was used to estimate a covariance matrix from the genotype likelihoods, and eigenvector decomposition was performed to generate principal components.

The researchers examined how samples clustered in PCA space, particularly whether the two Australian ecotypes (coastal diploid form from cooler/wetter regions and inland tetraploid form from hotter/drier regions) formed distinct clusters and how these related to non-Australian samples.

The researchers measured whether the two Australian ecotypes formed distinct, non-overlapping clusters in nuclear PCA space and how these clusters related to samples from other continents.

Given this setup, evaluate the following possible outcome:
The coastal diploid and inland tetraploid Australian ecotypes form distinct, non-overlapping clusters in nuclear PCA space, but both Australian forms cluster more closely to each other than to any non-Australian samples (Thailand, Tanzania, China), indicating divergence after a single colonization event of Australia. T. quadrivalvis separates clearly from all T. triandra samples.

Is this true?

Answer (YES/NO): NO